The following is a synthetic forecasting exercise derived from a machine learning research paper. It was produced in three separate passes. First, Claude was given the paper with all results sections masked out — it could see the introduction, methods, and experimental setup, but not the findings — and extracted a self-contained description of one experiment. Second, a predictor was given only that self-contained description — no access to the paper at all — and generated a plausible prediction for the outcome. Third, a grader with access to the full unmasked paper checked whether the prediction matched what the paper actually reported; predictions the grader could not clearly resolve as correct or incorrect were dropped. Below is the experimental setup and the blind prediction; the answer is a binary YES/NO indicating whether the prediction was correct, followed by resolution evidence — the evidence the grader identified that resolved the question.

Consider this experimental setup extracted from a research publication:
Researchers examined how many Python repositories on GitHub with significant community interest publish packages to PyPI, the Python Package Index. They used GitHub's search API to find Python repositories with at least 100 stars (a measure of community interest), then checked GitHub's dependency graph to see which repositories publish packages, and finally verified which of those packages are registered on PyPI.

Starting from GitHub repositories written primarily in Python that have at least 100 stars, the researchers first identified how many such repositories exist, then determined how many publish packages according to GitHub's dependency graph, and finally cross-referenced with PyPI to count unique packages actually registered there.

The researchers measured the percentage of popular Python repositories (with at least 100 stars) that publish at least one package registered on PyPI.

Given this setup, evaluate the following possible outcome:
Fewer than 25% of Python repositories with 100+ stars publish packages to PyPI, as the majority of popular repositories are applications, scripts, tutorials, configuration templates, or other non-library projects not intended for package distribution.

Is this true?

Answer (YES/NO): YES